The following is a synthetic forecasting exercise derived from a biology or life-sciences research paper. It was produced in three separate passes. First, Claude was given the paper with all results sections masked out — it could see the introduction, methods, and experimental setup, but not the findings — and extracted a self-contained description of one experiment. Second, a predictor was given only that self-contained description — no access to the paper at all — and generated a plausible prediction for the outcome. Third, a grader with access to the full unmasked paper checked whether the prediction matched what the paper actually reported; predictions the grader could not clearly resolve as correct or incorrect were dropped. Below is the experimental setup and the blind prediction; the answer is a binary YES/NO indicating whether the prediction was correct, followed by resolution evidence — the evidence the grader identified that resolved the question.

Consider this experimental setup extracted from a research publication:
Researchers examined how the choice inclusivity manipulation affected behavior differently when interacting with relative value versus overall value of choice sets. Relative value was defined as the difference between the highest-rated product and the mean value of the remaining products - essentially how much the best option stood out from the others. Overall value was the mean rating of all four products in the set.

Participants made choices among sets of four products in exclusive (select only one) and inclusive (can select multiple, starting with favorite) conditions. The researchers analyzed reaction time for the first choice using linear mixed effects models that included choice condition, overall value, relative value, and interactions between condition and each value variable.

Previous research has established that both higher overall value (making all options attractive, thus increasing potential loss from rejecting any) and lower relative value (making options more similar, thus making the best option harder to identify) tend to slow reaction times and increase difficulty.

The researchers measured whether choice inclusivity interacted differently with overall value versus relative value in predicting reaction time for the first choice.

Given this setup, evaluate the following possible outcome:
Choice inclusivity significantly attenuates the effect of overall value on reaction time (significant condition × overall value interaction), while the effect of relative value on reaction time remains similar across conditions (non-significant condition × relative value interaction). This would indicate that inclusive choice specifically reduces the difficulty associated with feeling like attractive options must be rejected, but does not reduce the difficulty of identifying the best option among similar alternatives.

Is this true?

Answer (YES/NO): NO